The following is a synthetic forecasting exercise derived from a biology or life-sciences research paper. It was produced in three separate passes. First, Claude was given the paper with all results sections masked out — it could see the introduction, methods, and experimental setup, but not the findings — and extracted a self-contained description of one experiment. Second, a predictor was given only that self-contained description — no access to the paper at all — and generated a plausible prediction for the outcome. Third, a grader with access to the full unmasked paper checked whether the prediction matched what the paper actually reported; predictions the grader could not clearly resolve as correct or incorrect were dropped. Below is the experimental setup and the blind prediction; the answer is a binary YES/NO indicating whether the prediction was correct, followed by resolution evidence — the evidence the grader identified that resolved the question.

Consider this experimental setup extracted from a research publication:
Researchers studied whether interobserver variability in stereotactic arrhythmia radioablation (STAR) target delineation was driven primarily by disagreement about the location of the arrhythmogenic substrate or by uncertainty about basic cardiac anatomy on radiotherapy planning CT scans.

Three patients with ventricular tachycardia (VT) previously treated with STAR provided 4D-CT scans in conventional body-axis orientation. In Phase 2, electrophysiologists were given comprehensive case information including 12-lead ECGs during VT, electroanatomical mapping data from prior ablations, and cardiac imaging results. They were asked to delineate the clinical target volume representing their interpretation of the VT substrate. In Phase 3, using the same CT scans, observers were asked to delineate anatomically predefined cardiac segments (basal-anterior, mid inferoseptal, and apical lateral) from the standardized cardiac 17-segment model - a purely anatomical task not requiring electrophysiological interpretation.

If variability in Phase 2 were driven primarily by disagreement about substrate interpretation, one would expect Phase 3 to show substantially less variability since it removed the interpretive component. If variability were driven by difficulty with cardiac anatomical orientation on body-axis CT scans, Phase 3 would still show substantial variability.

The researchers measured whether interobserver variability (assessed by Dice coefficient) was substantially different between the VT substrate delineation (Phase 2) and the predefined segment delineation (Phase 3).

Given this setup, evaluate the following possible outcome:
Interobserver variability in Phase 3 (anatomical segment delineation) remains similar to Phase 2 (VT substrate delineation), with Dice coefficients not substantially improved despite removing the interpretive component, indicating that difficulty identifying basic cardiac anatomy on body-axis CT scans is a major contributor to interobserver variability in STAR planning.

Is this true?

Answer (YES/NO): YES